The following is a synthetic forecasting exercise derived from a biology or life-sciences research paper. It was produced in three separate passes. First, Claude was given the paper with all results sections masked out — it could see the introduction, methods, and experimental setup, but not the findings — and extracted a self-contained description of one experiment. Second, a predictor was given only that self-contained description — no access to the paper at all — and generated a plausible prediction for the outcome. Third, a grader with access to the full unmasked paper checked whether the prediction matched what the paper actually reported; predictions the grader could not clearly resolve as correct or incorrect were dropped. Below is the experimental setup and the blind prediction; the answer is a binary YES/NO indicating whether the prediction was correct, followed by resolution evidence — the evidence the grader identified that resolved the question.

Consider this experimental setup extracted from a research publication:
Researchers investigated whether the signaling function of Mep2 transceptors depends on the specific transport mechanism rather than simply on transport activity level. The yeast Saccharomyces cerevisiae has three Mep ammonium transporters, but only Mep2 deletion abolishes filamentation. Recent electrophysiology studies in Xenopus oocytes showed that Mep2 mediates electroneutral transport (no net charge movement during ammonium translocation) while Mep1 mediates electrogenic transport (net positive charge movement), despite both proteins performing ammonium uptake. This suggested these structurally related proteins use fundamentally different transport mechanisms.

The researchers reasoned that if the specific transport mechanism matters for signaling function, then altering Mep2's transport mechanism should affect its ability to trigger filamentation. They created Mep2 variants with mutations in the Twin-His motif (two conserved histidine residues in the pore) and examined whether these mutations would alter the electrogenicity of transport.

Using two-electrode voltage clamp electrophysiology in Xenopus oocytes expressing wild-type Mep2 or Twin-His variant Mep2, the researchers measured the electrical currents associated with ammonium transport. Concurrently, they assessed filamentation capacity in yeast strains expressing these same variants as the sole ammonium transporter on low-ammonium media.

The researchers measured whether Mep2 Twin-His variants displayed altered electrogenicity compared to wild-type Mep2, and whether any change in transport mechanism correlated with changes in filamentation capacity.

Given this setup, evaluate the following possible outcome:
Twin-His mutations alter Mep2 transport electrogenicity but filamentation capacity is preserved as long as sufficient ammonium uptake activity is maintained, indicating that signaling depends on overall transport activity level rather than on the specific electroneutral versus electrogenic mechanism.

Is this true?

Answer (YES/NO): NO